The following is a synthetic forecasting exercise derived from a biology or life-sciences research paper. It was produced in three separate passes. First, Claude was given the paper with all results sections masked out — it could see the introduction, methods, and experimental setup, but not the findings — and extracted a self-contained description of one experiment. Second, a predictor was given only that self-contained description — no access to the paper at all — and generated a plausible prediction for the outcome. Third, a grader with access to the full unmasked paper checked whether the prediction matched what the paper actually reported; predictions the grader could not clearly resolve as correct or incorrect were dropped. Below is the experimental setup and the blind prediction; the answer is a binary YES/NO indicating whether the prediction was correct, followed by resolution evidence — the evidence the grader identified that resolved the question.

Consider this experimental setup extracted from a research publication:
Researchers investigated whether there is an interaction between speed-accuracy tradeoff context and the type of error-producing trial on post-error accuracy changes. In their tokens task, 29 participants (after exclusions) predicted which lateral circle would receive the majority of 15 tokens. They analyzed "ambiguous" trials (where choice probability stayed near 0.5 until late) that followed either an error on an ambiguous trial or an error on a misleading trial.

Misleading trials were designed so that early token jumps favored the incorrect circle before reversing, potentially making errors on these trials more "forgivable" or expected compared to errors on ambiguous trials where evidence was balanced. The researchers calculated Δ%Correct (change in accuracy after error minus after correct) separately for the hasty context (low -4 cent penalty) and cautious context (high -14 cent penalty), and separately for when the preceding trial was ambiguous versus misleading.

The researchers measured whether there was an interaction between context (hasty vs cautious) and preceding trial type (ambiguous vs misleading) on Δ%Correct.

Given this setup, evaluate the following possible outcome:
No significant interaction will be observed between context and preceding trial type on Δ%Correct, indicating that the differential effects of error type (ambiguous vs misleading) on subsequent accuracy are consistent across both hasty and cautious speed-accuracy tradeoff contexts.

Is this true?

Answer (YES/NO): YES